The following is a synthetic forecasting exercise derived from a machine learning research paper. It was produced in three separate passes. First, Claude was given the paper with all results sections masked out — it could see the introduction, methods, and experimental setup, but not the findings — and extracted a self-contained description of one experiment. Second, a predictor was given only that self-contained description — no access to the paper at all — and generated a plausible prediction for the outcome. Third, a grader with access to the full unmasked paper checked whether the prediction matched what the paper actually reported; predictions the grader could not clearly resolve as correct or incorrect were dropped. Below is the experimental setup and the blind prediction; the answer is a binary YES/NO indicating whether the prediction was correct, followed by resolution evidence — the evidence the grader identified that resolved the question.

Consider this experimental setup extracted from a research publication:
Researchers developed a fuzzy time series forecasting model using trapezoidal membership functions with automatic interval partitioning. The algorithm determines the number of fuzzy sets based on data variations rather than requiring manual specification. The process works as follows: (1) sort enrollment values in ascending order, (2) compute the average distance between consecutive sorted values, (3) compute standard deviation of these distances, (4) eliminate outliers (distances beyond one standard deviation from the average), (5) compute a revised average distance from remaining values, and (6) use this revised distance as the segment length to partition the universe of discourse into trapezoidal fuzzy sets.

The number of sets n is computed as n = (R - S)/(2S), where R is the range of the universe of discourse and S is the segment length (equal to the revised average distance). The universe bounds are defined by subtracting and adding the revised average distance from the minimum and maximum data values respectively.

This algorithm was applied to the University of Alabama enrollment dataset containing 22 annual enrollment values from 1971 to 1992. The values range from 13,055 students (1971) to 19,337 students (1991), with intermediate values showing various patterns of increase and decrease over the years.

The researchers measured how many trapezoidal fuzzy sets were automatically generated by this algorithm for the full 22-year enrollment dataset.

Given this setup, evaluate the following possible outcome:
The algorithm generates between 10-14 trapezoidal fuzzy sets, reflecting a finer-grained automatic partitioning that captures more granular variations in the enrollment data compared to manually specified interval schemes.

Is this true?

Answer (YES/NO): NO